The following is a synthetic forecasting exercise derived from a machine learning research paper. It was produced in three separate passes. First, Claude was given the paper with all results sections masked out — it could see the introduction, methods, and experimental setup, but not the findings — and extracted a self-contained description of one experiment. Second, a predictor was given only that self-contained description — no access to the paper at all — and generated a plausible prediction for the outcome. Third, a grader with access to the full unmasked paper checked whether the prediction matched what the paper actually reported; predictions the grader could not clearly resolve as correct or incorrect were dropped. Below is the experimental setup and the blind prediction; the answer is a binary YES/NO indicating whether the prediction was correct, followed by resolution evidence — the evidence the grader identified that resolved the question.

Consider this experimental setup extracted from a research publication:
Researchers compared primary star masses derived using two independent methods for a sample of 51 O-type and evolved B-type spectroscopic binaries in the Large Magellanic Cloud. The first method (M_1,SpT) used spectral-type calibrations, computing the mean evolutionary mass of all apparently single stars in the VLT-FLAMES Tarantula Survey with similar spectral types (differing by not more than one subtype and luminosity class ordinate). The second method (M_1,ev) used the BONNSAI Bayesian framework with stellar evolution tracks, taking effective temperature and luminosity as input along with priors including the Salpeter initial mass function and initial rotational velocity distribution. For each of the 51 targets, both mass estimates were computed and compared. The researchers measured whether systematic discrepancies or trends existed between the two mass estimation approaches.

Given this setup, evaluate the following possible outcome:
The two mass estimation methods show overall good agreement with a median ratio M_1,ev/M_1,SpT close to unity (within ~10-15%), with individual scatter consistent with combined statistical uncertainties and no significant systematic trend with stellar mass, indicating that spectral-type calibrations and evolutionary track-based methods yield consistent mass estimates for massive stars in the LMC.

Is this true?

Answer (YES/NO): YES